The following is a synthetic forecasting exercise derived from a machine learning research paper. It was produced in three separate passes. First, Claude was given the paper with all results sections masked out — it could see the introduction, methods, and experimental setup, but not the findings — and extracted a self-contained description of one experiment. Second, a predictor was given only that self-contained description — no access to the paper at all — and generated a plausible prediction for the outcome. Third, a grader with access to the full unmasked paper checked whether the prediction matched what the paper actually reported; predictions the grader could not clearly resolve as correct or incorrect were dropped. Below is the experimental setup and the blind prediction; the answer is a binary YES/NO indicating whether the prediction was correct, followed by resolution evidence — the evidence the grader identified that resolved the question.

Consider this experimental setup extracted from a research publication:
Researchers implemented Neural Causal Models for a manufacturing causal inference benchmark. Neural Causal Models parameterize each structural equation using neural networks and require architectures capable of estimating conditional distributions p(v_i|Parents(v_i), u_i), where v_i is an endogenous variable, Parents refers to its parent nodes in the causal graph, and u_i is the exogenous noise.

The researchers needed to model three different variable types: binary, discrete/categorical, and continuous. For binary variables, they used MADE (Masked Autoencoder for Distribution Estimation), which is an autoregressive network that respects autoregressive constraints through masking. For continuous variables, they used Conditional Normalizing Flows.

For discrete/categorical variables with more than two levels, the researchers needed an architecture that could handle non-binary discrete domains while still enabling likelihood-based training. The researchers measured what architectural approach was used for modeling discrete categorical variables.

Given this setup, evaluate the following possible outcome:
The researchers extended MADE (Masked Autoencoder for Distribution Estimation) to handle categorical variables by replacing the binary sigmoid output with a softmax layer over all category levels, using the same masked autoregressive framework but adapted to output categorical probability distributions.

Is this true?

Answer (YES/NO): YES